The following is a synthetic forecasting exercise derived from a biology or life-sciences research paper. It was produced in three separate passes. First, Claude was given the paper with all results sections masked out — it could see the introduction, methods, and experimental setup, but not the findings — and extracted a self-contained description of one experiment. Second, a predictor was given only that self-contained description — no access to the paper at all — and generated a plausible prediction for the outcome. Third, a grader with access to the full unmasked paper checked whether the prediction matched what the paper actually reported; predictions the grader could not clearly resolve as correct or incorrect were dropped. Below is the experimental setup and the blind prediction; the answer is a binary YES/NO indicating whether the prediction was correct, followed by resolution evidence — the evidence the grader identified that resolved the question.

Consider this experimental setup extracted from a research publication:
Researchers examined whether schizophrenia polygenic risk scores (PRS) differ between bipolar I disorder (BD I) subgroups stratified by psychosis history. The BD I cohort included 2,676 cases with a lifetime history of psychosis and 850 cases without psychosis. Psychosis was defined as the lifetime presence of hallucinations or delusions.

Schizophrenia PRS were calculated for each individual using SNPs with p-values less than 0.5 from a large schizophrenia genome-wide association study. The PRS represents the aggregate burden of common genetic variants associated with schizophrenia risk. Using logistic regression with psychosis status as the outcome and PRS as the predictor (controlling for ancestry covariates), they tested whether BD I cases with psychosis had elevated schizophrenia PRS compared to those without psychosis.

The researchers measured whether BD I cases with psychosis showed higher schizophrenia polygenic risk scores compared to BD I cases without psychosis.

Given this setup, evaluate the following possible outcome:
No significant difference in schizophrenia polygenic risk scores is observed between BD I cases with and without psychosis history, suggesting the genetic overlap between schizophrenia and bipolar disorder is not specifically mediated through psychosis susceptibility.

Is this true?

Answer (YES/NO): NO